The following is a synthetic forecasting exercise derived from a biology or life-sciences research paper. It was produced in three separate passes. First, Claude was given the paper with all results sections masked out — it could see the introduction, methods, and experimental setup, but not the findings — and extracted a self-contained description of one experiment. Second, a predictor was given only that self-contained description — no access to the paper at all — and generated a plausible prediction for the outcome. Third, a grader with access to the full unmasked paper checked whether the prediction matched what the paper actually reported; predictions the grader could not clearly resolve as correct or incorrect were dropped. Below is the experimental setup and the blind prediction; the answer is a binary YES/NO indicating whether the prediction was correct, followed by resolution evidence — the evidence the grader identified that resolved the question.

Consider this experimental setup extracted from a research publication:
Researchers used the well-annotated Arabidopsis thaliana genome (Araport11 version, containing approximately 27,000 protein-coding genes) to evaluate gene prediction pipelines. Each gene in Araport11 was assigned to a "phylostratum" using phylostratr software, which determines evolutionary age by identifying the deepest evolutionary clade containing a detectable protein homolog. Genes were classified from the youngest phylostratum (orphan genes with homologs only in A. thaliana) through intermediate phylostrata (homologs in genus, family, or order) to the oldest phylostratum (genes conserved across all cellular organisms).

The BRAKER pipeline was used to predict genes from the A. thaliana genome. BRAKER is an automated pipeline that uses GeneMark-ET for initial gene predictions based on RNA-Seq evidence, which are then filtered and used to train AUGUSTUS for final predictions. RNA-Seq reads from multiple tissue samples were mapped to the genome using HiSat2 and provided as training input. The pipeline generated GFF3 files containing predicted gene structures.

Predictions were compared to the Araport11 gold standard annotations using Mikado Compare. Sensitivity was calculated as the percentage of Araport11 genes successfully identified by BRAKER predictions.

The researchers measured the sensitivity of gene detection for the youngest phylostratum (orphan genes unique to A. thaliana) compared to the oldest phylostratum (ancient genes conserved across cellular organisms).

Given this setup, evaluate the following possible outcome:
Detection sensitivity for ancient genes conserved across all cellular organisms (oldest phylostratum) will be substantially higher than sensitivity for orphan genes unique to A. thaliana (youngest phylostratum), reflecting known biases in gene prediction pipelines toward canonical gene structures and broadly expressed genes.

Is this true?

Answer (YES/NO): YES